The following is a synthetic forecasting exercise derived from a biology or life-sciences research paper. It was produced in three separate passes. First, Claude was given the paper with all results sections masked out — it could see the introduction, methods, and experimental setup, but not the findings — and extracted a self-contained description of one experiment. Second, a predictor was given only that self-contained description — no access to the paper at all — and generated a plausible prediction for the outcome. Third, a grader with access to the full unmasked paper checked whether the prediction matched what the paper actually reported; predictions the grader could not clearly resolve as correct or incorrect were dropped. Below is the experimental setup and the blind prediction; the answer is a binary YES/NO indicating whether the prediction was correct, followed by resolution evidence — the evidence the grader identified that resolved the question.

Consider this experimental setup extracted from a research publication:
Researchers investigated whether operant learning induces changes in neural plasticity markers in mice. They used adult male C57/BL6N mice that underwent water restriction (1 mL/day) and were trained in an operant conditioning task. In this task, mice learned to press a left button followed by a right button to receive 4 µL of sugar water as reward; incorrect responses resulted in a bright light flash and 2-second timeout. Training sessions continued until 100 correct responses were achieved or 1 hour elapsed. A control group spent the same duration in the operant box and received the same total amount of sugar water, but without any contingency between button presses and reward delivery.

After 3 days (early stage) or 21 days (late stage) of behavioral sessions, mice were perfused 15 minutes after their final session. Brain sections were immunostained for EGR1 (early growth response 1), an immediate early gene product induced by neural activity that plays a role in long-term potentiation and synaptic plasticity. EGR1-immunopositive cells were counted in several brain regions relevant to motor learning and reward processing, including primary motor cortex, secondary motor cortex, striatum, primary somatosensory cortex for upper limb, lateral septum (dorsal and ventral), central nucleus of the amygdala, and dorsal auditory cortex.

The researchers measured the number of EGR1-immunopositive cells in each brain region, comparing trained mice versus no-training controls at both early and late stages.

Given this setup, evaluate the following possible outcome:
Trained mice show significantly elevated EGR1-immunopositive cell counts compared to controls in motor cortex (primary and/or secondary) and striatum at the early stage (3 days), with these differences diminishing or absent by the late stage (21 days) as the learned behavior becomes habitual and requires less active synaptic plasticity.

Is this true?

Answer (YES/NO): NO